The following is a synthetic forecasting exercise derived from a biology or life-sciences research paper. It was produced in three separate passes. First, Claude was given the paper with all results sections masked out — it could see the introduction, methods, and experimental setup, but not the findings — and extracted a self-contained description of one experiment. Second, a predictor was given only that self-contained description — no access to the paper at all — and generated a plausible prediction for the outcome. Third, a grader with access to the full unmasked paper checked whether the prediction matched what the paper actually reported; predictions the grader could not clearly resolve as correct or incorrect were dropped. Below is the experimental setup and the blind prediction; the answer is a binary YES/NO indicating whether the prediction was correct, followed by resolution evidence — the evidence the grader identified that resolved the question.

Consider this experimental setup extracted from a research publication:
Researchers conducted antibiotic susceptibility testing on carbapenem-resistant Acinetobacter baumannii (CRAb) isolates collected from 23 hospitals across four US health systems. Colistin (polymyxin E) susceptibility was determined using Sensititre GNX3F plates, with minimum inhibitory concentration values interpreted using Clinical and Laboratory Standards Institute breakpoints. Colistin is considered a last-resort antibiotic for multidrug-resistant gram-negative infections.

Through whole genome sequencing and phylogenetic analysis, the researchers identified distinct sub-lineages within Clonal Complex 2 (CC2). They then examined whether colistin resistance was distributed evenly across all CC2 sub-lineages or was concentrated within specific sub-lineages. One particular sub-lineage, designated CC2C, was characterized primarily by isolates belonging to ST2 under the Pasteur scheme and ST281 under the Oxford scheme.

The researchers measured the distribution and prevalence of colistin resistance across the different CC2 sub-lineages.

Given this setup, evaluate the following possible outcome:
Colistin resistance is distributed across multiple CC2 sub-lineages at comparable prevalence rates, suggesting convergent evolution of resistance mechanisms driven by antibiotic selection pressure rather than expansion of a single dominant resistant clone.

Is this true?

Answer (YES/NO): NO